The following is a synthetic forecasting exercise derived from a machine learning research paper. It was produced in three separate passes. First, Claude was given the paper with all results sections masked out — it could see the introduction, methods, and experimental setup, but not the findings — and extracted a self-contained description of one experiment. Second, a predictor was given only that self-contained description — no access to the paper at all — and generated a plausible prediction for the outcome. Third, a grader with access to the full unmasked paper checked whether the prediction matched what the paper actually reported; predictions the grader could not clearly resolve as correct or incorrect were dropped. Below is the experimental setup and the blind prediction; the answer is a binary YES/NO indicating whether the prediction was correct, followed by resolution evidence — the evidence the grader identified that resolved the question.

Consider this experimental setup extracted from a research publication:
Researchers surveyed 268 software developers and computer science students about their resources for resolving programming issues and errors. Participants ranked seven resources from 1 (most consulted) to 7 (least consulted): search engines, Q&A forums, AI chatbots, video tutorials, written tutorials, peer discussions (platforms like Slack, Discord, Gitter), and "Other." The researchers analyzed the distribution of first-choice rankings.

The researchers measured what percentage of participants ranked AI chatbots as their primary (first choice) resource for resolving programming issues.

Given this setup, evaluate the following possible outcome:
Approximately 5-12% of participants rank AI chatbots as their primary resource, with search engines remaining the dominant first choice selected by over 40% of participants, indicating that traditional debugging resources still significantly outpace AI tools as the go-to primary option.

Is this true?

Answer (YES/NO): NO